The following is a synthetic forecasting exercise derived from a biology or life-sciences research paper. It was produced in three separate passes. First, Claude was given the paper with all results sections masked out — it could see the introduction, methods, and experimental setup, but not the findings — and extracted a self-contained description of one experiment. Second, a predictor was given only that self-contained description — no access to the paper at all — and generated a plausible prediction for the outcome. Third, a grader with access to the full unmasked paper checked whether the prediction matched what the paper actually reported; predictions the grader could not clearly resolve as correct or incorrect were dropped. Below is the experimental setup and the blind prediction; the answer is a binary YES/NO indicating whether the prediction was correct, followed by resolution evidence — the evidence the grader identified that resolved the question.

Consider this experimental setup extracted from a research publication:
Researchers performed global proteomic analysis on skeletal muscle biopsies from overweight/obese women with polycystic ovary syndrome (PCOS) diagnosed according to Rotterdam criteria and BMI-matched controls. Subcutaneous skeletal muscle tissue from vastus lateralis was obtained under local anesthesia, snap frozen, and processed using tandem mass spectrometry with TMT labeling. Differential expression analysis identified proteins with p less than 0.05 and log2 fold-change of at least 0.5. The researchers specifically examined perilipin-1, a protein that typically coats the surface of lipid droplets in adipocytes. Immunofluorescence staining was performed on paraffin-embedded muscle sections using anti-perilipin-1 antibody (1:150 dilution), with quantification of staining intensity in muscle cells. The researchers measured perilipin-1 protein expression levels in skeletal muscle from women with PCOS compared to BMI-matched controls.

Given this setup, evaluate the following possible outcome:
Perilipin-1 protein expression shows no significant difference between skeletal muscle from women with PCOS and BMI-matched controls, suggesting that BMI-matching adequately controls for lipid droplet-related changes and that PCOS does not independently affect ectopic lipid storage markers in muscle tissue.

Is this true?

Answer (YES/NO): NO